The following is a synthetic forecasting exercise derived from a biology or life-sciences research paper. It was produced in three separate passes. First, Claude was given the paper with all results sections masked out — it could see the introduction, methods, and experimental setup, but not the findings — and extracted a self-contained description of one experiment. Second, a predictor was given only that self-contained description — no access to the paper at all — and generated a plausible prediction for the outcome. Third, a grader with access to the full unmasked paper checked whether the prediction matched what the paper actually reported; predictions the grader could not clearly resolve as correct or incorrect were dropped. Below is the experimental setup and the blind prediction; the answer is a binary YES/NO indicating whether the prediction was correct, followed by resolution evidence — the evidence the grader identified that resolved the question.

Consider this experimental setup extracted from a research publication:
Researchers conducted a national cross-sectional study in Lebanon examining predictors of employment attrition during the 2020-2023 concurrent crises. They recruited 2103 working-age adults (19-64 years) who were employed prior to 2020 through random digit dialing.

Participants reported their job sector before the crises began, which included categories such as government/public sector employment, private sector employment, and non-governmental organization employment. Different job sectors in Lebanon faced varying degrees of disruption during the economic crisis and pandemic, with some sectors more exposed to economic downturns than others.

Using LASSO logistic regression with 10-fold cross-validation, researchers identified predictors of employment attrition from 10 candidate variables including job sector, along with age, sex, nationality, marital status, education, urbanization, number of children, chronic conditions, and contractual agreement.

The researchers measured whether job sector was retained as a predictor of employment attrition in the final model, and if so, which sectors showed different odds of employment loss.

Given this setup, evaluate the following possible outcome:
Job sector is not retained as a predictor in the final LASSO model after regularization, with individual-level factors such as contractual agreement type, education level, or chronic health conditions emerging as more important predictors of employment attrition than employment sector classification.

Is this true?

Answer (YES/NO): NO